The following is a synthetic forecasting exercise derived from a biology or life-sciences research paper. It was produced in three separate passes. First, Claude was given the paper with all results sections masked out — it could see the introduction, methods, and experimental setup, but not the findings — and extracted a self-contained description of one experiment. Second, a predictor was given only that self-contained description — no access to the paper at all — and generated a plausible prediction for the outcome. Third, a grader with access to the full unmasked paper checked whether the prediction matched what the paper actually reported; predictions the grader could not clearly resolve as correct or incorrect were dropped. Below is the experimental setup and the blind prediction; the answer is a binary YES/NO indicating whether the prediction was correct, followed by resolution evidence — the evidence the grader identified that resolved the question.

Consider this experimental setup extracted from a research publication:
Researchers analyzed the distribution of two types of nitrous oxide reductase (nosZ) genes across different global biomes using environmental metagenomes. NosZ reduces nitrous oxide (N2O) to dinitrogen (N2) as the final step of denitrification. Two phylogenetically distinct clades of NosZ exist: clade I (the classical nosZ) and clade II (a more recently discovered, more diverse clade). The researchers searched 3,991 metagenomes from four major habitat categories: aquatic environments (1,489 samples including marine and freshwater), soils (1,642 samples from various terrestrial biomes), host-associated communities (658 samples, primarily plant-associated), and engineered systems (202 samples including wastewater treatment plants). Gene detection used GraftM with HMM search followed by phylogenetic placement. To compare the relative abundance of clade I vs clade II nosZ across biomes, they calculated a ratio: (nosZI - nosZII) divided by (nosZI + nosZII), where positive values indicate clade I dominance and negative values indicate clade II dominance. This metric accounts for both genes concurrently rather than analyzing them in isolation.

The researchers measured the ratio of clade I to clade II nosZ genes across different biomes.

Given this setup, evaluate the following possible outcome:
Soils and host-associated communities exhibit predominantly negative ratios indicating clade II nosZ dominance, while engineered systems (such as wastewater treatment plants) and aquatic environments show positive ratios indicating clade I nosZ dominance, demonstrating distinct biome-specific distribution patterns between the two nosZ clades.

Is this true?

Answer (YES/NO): NO